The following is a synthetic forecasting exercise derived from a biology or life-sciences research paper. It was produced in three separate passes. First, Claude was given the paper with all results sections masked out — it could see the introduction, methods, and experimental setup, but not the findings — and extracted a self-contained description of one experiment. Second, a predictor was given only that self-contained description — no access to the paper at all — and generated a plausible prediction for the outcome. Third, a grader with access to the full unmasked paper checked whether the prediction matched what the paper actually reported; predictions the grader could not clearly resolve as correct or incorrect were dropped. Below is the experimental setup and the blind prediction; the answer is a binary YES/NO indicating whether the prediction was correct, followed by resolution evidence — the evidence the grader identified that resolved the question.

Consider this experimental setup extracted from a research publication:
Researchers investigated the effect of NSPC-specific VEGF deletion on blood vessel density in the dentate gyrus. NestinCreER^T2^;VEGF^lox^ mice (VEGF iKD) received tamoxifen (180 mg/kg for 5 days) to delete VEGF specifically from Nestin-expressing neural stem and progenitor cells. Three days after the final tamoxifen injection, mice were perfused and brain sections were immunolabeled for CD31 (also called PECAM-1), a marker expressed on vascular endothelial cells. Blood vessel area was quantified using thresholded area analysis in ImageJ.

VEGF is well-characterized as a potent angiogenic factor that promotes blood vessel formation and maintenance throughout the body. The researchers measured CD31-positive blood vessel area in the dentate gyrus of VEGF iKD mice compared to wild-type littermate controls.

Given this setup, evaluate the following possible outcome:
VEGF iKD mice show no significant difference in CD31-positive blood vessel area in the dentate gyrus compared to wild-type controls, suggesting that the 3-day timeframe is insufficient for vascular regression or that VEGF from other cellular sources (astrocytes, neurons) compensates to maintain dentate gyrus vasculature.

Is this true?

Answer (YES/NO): YES